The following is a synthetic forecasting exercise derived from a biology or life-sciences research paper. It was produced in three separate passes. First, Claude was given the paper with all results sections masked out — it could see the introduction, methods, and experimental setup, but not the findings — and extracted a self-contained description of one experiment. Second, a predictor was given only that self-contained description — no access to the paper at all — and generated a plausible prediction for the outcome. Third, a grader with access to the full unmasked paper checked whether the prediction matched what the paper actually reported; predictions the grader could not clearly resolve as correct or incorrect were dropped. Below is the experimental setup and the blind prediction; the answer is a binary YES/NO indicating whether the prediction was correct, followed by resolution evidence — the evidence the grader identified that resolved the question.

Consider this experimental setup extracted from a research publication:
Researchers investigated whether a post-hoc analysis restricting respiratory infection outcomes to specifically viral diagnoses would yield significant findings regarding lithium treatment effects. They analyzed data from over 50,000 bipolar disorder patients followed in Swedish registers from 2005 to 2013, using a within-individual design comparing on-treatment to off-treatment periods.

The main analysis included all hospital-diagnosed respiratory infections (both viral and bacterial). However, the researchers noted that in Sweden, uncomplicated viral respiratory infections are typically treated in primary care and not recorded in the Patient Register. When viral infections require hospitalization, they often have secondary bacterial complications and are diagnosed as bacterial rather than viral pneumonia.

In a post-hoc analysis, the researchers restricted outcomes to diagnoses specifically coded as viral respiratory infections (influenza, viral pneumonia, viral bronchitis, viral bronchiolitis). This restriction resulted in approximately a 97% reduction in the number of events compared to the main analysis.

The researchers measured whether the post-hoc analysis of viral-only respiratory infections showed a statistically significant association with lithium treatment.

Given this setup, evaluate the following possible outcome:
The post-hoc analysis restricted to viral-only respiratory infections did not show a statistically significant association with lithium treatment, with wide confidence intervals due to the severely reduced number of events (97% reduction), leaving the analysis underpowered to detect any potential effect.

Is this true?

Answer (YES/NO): YES